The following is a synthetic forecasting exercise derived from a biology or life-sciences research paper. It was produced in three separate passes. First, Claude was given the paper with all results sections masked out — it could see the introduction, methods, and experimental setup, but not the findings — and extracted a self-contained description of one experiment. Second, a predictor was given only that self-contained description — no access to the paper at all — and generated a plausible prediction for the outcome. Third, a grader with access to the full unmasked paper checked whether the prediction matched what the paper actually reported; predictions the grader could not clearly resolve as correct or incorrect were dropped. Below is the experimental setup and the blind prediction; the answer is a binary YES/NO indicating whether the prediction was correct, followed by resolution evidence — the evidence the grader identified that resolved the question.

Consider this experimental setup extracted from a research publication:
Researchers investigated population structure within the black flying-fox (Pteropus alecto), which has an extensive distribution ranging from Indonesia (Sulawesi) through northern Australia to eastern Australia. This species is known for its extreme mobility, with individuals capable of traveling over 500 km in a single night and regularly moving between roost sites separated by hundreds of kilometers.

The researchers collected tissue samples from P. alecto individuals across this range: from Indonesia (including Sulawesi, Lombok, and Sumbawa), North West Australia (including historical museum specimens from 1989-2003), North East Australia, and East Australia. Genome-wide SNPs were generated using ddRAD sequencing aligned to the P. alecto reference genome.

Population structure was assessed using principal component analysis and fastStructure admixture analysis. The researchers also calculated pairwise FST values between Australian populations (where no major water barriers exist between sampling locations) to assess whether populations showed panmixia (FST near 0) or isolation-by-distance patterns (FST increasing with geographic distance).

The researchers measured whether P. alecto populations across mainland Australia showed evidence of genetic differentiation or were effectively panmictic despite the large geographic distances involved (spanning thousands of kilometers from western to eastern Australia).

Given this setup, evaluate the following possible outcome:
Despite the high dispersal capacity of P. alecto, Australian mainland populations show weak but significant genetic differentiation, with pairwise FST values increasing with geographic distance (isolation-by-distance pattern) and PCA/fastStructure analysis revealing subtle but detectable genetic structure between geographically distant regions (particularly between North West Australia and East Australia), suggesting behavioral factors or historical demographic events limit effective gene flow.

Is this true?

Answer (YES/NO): NO